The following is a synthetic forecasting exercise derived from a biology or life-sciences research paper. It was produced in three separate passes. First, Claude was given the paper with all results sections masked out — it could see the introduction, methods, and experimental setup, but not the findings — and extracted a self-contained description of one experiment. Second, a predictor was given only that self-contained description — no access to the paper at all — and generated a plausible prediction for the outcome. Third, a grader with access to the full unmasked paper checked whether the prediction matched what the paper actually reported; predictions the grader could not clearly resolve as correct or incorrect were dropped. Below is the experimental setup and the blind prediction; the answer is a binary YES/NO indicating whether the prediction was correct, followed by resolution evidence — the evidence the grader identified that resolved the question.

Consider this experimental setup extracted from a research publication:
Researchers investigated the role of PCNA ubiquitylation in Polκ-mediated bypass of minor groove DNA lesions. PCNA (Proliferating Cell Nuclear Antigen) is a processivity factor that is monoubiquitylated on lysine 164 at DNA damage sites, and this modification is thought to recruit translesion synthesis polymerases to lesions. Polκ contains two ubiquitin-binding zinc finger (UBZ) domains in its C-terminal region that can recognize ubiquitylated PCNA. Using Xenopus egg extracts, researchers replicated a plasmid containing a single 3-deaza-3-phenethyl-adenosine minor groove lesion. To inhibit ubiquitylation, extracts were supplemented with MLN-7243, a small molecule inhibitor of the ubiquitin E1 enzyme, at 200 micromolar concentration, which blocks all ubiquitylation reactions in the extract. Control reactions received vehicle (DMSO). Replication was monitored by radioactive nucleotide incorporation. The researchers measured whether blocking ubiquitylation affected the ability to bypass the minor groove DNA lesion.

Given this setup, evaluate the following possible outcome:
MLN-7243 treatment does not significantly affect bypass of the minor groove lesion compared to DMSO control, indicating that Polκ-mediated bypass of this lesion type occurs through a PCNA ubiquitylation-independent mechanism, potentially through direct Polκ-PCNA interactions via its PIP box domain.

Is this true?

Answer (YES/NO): NO